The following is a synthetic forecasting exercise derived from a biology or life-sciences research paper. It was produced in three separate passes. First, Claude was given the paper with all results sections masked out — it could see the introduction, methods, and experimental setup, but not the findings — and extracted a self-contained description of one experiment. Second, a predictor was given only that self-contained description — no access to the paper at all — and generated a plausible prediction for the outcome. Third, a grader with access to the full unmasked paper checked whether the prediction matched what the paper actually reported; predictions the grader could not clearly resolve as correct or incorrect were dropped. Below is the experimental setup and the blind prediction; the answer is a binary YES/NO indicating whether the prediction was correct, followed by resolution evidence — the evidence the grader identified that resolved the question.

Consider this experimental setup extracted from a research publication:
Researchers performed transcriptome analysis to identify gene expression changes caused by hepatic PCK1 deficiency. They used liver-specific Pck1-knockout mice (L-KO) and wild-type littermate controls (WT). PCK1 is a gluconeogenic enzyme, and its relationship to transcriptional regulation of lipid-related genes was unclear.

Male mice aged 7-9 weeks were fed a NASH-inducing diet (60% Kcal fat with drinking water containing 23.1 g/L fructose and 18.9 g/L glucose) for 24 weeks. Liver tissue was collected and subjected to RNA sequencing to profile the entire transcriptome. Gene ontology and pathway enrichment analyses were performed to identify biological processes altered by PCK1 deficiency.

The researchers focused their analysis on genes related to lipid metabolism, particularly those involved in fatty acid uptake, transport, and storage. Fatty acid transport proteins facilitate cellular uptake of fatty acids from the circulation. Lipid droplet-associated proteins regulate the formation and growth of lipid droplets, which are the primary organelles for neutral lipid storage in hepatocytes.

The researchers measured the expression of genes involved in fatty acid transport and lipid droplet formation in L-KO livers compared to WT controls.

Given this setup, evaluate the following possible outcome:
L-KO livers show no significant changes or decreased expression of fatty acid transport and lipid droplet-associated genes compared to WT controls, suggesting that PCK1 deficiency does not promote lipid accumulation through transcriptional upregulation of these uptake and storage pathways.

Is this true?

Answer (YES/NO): NO